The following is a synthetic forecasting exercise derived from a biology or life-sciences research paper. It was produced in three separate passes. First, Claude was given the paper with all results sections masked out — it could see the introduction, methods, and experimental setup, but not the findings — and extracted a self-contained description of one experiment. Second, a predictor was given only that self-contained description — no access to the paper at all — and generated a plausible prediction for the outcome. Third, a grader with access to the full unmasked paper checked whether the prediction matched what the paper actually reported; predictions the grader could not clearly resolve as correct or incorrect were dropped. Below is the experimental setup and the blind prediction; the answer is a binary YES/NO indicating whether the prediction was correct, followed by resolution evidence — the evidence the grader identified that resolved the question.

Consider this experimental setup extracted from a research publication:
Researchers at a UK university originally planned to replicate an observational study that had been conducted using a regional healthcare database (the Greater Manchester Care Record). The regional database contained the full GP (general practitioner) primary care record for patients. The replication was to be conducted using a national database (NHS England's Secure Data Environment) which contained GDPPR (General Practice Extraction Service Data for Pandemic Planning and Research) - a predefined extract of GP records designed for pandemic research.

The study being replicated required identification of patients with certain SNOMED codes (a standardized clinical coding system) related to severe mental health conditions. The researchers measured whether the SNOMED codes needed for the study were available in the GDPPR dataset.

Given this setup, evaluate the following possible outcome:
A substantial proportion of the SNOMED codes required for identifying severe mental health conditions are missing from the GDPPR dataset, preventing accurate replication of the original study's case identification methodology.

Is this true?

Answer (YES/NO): NO